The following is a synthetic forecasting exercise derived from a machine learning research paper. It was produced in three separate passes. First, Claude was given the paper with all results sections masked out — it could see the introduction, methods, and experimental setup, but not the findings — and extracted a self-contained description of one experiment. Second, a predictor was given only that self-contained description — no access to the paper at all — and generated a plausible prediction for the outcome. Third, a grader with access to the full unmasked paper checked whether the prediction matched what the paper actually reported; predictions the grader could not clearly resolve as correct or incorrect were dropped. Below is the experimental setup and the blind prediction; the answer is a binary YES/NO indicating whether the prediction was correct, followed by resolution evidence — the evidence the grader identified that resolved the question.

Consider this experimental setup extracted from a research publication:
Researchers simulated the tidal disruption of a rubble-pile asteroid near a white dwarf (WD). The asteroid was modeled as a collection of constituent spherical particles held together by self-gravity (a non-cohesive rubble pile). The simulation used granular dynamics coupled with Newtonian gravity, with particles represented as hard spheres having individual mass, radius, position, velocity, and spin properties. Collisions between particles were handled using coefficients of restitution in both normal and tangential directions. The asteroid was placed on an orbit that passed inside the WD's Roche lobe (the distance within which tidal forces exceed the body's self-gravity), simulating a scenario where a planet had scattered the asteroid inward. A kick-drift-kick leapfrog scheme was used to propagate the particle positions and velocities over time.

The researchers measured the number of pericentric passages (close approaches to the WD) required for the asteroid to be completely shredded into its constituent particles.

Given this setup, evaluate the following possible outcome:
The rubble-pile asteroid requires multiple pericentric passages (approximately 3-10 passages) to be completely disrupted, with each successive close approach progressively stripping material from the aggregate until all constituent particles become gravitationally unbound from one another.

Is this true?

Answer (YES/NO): YES